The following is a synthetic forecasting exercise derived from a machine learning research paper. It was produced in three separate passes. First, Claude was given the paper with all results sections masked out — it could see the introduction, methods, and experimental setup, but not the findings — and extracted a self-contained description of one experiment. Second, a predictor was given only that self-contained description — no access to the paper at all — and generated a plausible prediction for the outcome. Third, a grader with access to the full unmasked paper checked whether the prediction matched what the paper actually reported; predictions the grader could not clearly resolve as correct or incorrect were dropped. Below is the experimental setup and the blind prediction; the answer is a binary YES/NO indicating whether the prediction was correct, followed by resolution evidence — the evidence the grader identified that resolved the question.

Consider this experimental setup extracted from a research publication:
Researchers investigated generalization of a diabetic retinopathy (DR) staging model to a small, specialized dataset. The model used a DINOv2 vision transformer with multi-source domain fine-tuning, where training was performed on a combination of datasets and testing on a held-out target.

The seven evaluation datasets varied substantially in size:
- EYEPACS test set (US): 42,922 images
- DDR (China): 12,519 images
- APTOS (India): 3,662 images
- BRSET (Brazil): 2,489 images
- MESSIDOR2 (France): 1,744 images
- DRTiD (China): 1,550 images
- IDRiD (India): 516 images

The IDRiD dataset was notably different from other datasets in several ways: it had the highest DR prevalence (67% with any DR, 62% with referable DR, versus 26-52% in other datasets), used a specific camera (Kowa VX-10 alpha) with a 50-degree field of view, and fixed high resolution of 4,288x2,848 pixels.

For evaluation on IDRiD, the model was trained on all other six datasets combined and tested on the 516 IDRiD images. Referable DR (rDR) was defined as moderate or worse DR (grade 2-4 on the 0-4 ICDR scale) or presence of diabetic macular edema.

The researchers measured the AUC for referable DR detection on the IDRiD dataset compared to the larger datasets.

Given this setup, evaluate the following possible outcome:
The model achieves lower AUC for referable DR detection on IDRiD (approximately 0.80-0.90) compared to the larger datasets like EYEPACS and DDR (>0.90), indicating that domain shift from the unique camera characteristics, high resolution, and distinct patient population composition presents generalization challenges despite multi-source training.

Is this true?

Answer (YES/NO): NO